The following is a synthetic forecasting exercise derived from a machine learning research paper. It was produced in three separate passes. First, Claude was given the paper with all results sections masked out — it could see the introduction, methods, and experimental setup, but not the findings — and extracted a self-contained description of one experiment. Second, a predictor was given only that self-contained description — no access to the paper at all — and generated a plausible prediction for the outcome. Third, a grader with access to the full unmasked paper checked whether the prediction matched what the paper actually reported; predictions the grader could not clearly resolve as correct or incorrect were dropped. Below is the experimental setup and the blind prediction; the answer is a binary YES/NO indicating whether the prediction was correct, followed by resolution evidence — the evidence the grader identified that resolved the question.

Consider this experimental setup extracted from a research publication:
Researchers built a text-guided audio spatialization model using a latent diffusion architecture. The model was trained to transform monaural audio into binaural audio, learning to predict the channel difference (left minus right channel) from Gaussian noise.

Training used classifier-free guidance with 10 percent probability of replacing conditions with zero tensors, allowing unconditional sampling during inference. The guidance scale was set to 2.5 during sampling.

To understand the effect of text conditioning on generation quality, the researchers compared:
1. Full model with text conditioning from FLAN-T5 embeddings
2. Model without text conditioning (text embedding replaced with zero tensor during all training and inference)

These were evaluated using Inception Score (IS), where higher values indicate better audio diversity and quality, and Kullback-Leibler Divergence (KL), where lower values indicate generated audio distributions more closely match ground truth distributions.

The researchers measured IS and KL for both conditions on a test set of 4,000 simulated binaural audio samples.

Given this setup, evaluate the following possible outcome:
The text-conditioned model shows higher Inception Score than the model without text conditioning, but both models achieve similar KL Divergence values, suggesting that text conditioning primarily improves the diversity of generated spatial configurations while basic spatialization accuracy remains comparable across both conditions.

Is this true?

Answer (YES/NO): NO